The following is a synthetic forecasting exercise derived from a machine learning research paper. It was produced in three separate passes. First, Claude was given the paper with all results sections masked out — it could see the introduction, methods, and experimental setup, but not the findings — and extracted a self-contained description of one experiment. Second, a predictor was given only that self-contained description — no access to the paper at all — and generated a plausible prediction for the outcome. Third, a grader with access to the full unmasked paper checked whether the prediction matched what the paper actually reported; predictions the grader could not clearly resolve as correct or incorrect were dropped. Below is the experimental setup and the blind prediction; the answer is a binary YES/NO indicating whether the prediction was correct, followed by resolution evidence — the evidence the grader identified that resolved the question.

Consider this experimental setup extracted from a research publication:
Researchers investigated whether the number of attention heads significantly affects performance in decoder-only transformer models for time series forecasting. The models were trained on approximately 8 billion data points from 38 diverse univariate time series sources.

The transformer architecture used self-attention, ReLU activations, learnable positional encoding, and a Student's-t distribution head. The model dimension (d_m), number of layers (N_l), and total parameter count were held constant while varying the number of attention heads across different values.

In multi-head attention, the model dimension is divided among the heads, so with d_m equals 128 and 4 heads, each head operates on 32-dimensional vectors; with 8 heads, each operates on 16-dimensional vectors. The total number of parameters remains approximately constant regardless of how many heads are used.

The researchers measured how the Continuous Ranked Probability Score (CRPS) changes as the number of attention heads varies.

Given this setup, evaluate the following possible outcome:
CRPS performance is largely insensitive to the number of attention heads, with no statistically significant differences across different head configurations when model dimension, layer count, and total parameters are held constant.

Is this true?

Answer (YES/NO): YES